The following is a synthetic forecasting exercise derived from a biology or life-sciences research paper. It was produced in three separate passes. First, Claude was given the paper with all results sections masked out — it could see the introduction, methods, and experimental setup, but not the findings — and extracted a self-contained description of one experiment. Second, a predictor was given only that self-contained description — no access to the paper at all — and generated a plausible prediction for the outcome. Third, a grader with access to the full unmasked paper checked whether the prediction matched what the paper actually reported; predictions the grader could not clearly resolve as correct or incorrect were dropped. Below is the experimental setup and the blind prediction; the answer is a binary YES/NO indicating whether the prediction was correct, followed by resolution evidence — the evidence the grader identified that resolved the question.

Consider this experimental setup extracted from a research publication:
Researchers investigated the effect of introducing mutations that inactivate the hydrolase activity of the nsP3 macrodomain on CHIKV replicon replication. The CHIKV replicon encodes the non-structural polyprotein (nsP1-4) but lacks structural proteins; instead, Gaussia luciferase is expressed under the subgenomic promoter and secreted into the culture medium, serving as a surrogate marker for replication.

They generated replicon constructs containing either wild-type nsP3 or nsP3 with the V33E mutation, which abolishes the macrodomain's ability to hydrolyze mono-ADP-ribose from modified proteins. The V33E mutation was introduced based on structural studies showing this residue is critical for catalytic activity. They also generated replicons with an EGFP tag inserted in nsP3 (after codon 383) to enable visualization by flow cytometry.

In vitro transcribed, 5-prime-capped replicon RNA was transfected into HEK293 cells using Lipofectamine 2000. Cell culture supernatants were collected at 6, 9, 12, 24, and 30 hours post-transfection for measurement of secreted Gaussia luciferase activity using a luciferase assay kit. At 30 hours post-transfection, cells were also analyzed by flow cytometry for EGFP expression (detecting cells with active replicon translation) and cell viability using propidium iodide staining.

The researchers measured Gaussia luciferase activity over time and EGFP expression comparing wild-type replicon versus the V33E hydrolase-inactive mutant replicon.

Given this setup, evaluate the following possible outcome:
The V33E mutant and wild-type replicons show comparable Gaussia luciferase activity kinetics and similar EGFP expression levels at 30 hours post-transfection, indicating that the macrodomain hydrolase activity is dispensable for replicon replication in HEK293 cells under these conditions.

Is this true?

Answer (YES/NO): NO